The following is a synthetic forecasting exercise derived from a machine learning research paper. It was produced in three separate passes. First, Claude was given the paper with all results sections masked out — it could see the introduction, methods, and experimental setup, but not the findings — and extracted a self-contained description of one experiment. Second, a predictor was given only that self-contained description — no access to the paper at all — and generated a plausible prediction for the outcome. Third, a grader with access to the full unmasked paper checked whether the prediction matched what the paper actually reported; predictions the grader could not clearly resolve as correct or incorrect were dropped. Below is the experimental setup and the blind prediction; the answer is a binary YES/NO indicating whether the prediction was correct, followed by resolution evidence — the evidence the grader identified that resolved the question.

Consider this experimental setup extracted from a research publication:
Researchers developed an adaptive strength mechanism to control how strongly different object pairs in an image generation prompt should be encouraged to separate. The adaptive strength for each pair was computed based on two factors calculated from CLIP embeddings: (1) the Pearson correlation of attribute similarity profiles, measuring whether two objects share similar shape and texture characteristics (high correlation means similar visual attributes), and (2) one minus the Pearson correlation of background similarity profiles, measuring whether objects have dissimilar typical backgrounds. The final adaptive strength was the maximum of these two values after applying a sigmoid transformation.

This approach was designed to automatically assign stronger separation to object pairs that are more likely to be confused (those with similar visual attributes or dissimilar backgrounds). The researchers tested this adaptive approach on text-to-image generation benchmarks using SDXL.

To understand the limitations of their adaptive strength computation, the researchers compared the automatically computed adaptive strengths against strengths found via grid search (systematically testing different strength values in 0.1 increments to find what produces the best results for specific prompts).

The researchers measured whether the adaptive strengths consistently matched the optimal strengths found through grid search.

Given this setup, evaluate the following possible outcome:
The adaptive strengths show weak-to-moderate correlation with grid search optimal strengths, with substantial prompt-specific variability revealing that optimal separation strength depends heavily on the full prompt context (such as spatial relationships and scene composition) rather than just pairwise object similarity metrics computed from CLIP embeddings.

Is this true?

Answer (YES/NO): NO